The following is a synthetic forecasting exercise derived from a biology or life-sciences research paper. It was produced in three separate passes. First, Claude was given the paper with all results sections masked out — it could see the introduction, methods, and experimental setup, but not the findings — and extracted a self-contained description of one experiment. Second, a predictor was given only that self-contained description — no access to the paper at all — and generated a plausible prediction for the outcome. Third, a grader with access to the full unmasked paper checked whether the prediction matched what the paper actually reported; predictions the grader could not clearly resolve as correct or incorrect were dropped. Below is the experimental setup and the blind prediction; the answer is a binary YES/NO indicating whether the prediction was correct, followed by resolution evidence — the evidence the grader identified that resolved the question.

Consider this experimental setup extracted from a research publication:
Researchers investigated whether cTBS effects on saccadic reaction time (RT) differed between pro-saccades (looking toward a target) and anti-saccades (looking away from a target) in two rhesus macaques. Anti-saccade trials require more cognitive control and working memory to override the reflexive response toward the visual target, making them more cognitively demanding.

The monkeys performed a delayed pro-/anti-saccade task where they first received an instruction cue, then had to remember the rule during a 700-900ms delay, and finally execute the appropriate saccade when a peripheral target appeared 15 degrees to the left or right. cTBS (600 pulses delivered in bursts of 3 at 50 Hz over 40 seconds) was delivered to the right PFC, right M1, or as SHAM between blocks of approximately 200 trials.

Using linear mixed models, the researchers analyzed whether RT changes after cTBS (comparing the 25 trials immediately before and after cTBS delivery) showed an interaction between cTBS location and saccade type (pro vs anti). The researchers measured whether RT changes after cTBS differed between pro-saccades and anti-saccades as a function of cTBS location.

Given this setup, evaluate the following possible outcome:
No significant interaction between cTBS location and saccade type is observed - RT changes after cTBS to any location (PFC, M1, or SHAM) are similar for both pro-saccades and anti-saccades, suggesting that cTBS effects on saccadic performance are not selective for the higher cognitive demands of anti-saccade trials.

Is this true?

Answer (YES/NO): YES